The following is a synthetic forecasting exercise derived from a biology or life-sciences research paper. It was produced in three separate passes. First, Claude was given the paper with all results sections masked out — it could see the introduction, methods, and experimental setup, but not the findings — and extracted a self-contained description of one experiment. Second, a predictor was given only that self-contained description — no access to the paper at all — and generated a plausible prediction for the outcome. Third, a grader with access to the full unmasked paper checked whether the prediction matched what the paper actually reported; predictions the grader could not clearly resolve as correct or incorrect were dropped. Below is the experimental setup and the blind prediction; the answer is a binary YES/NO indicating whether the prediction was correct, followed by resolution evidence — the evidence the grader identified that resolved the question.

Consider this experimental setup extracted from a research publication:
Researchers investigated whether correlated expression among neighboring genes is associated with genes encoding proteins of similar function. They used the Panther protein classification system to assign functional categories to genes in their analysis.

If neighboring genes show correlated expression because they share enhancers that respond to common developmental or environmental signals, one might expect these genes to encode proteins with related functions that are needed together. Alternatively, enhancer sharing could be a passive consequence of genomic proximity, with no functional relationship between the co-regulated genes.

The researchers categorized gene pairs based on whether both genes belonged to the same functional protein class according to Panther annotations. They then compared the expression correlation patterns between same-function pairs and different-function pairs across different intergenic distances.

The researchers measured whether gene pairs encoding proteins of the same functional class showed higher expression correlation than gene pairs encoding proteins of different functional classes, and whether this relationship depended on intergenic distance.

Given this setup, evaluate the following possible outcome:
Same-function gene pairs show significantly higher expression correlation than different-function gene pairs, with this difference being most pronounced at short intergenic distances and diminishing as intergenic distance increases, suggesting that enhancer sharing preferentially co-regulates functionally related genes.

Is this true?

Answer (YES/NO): NO